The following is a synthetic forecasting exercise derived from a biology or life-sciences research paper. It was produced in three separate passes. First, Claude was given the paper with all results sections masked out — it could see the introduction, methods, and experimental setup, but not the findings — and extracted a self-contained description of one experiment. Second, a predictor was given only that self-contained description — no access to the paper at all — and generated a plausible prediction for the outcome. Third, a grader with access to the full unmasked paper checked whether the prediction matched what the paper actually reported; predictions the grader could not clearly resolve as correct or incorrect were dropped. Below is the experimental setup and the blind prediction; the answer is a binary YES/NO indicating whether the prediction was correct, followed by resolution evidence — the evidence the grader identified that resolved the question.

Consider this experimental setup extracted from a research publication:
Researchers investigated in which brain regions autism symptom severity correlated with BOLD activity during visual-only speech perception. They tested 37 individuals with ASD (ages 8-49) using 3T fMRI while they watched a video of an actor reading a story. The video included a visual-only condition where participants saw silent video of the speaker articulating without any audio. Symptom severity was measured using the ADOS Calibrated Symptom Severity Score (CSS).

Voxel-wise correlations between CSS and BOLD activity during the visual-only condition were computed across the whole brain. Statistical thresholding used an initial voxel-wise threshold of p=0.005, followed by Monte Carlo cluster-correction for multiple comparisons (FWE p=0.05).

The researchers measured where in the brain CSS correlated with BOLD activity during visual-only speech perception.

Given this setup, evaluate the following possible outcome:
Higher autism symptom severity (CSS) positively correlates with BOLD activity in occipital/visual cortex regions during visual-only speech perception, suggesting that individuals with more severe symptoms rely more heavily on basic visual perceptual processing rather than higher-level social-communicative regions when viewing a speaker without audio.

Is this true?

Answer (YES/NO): NO